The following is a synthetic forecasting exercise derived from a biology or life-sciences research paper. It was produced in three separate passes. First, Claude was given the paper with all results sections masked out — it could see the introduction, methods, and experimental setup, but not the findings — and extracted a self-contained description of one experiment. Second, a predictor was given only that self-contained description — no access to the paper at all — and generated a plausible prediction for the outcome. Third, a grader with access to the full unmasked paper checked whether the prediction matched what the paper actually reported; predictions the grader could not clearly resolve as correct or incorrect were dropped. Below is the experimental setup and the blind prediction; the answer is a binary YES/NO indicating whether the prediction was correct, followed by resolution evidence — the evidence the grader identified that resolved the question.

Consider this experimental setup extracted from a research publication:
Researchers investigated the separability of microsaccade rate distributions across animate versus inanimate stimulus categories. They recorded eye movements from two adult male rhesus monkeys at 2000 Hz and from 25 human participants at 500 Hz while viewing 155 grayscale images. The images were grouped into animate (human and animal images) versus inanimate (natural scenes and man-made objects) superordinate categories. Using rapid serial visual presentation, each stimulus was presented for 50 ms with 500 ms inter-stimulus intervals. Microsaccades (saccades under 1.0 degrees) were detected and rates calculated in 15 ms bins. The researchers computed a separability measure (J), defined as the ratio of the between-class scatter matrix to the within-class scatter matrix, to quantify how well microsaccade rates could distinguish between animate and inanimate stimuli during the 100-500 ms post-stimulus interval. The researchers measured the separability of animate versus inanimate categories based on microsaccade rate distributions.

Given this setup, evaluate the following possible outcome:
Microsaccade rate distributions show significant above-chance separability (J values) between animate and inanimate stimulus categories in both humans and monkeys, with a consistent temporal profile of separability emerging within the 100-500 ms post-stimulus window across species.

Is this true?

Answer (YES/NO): YES